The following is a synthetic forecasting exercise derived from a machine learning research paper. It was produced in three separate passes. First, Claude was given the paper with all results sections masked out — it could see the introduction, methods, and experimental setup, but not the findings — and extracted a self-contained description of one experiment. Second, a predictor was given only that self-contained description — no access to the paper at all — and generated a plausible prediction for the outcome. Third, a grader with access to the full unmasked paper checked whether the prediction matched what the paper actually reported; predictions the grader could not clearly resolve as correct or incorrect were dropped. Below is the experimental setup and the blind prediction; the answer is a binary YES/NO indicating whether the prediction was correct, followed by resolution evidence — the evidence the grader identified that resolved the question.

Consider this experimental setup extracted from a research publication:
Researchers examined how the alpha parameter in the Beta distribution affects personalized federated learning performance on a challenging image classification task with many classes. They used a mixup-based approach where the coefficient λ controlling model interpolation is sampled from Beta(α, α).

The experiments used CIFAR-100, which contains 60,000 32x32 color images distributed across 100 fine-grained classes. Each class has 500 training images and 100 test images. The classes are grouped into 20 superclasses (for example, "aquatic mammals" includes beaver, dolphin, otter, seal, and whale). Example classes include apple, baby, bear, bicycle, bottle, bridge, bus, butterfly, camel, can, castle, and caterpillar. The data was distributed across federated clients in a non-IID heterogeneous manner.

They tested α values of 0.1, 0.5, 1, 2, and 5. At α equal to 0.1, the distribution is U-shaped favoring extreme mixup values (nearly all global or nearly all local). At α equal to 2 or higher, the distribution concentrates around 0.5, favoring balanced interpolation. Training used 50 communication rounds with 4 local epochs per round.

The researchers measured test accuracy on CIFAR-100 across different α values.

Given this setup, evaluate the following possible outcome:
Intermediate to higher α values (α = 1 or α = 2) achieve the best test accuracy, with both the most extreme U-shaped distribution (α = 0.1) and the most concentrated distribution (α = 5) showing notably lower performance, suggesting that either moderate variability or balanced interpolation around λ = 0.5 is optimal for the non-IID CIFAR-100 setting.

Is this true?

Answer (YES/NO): NO